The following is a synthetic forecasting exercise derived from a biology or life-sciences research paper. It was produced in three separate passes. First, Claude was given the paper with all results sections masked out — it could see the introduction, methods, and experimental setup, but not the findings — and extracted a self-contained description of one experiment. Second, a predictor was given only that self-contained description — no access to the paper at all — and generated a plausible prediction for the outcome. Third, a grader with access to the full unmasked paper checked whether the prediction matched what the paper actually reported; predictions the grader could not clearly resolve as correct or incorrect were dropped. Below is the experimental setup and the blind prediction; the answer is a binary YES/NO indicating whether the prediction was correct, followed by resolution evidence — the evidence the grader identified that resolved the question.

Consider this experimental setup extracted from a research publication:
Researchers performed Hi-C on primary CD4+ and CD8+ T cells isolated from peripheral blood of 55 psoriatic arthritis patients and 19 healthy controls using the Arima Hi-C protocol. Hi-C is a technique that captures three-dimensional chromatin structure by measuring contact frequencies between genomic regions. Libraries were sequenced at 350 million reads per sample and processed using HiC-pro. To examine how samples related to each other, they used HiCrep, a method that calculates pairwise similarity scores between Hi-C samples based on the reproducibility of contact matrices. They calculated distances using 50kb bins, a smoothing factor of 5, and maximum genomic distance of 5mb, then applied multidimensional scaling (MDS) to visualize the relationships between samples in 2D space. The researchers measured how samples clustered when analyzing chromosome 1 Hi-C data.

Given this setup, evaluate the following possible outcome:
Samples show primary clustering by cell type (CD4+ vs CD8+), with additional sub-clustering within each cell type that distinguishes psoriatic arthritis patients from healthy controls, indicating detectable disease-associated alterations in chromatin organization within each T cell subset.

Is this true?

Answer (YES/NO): NO